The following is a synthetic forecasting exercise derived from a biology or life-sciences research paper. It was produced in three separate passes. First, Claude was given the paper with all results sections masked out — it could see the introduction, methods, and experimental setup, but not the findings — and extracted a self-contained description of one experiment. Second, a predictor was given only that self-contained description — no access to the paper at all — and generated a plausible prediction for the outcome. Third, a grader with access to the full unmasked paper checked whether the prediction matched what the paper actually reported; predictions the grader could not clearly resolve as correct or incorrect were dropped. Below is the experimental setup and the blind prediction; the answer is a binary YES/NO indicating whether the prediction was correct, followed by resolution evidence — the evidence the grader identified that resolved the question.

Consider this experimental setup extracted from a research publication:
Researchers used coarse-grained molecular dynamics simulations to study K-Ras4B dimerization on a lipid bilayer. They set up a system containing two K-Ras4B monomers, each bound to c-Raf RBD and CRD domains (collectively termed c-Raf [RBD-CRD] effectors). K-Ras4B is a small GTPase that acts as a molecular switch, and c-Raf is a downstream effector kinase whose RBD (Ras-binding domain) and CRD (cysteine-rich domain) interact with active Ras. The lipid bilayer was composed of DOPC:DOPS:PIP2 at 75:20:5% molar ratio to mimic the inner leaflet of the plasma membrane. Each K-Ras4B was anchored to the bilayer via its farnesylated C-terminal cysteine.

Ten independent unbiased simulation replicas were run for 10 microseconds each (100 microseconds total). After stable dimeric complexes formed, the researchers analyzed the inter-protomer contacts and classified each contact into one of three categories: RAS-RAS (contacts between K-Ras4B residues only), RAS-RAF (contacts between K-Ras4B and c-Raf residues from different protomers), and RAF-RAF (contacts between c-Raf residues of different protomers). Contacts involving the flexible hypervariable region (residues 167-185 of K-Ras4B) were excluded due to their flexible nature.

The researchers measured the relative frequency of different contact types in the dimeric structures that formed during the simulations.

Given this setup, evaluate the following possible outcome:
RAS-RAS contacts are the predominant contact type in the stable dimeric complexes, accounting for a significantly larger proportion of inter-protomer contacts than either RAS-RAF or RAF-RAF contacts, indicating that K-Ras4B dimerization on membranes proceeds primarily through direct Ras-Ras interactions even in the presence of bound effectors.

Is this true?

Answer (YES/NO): NO